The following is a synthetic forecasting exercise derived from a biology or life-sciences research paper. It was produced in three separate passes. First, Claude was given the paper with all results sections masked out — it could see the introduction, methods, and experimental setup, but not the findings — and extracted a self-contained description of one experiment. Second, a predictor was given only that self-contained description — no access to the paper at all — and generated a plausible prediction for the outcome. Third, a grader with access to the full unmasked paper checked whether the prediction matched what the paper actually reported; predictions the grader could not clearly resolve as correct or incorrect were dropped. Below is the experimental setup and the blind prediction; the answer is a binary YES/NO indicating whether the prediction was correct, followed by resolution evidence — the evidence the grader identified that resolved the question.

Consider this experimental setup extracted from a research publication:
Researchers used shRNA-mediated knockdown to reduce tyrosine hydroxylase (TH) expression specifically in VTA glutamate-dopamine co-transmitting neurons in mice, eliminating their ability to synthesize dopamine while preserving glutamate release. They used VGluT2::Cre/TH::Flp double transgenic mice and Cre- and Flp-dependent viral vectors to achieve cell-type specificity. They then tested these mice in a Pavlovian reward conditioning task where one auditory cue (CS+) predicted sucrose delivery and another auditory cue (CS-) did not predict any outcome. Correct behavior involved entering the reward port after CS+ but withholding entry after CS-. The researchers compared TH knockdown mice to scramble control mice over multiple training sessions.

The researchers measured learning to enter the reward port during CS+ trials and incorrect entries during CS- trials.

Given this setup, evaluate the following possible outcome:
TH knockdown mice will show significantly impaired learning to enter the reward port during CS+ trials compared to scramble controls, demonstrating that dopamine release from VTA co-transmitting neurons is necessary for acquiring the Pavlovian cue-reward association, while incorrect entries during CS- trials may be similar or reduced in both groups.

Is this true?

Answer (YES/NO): NO